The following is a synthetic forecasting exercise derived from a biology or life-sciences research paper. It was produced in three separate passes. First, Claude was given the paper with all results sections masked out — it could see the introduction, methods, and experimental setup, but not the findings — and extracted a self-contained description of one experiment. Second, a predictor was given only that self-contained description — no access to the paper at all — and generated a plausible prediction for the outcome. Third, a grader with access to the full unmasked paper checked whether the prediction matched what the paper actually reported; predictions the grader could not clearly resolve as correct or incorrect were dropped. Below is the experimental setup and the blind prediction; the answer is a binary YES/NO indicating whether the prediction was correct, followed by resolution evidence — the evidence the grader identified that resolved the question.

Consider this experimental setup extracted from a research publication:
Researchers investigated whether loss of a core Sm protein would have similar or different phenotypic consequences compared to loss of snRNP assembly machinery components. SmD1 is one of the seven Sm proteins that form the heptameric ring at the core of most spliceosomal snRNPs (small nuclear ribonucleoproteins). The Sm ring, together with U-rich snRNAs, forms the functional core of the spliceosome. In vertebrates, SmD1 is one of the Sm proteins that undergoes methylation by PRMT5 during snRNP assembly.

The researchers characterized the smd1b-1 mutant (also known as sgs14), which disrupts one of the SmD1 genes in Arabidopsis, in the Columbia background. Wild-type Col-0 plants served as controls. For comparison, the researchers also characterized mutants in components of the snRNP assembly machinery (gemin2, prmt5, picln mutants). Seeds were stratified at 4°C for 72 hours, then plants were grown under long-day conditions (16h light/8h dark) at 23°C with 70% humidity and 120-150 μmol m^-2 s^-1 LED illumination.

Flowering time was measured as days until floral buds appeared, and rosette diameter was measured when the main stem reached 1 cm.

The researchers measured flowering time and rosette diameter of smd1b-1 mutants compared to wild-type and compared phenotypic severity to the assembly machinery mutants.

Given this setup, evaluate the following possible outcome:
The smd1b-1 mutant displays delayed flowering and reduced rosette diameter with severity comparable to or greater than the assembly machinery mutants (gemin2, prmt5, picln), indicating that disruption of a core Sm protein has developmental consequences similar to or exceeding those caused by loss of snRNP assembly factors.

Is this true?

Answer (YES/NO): NO